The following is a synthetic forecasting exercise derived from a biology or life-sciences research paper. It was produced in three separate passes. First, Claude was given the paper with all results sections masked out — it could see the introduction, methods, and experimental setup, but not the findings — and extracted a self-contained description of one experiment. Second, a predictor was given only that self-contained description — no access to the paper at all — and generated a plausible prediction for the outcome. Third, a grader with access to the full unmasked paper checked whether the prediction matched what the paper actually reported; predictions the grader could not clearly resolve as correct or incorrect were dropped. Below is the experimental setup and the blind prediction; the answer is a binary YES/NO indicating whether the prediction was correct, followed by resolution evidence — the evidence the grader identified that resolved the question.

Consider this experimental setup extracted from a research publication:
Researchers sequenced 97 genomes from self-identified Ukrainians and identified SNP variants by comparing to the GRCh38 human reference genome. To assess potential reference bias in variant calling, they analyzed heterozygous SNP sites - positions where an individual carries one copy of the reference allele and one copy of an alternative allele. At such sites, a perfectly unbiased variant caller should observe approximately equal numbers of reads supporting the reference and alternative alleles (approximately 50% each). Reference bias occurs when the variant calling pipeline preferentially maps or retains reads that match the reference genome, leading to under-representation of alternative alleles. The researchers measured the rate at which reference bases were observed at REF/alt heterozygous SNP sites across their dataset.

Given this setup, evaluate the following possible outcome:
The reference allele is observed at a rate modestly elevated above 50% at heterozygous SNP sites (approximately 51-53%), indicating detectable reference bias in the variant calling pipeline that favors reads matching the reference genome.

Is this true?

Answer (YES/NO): NO